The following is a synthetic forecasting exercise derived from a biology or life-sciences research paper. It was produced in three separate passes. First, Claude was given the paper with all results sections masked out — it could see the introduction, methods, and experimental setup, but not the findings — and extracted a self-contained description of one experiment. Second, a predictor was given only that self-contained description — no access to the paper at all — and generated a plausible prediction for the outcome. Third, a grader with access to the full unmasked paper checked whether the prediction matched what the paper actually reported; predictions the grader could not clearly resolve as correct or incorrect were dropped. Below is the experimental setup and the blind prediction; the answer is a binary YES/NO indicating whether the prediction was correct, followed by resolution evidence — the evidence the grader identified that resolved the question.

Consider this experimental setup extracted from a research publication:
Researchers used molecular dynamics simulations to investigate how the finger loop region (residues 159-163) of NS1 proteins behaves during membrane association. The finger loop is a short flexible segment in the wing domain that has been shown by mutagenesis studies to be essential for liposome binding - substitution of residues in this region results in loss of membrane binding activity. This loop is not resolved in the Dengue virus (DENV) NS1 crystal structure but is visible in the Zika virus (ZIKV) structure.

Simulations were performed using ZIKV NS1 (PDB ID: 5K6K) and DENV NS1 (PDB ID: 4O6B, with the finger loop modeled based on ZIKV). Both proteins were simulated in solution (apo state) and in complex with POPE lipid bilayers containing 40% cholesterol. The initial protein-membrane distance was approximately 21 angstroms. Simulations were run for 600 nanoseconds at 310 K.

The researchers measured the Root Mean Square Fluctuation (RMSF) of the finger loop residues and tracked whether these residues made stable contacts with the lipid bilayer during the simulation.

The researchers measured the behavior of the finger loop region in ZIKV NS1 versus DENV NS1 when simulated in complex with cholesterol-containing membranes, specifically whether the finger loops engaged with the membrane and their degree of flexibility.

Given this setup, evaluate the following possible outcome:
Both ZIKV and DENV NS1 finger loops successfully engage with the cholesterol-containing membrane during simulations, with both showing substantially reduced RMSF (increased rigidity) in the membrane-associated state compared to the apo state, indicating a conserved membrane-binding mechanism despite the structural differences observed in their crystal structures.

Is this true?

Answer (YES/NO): NO